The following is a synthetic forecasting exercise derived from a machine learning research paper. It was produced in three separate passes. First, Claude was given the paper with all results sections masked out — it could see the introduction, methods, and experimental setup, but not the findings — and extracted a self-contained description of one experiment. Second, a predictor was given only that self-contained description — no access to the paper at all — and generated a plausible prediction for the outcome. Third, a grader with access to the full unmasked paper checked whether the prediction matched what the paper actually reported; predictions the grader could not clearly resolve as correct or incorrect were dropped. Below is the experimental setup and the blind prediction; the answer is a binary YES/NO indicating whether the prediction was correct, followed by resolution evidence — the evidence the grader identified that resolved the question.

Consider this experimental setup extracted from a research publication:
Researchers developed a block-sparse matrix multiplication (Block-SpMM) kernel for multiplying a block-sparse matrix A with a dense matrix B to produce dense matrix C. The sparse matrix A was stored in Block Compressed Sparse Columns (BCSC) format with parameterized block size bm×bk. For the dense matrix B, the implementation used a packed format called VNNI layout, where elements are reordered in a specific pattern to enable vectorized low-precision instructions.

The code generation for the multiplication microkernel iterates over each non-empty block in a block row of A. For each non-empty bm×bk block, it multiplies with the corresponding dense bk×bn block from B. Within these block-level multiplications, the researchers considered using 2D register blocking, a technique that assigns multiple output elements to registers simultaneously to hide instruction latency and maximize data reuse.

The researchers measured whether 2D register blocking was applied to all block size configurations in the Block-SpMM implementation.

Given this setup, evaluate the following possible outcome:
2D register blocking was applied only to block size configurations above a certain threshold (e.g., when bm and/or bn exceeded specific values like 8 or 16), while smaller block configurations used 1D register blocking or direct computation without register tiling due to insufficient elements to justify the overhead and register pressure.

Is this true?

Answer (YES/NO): YES